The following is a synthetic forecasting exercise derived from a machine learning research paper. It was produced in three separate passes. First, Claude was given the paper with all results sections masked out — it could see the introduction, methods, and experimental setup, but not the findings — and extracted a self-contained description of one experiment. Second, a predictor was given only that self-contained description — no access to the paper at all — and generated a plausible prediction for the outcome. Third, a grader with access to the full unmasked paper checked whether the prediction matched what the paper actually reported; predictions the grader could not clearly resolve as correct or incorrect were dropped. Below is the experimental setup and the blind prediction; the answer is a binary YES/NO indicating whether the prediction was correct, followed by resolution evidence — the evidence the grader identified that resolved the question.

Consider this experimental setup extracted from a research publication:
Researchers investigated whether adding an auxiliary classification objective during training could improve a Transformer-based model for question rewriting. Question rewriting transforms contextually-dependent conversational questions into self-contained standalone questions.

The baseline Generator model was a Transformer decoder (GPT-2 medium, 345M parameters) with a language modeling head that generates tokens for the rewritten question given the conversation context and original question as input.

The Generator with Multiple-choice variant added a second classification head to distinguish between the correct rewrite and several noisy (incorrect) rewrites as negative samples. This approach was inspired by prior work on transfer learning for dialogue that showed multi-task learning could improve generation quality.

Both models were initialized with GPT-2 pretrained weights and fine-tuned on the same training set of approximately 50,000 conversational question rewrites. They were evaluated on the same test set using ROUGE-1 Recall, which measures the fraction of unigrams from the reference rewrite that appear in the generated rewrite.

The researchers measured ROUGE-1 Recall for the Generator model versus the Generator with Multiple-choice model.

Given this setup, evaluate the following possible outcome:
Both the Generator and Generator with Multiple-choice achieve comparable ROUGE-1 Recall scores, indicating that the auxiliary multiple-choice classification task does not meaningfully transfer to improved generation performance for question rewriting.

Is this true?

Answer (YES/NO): YES